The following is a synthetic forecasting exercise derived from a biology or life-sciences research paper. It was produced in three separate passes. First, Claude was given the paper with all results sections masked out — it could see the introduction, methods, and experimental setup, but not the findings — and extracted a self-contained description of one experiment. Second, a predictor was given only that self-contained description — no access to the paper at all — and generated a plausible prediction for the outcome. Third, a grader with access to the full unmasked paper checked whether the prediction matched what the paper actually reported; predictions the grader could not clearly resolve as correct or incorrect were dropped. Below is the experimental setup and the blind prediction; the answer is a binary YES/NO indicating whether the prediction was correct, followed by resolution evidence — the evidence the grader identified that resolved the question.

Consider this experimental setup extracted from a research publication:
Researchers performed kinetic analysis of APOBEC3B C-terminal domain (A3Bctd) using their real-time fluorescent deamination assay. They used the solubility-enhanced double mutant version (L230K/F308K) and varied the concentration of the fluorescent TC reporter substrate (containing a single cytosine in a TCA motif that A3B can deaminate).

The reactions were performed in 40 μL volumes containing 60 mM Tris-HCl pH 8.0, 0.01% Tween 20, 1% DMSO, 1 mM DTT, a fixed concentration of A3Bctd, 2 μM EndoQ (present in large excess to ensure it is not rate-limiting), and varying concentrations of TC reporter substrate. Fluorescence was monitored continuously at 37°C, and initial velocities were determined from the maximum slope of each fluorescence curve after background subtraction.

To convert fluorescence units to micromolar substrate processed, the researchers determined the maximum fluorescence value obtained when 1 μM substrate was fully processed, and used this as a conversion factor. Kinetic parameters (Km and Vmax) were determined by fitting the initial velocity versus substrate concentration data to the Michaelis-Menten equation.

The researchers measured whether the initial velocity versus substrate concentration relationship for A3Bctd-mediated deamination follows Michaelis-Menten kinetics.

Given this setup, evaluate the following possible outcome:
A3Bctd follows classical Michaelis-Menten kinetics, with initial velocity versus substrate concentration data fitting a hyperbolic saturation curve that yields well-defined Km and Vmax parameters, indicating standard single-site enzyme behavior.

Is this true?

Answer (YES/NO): YES